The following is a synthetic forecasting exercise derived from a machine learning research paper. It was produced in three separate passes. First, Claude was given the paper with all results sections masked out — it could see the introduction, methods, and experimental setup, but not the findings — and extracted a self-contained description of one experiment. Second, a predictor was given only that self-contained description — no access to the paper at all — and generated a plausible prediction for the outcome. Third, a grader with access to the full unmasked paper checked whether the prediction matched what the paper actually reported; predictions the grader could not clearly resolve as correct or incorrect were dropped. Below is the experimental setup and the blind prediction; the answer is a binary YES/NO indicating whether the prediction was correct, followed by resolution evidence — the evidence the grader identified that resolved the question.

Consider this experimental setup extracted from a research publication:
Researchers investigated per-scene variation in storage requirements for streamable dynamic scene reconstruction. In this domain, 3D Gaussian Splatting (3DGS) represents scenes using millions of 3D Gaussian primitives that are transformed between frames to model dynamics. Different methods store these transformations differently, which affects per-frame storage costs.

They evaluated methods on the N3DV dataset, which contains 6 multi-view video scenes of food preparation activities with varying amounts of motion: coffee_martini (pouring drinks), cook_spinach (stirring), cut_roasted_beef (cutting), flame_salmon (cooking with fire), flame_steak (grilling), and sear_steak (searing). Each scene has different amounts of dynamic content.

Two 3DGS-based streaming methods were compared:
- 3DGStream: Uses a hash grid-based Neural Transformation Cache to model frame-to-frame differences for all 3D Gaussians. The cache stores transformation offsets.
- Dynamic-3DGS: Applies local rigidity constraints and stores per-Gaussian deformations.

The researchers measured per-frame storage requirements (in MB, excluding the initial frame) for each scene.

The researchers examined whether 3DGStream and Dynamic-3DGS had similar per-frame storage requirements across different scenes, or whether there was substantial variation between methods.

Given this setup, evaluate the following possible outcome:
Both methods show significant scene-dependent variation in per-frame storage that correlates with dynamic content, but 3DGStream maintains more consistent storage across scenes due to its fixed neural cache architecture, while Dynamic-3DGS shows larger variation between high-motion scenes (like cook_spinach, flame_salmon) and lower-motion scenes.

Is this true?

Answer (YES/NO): NO